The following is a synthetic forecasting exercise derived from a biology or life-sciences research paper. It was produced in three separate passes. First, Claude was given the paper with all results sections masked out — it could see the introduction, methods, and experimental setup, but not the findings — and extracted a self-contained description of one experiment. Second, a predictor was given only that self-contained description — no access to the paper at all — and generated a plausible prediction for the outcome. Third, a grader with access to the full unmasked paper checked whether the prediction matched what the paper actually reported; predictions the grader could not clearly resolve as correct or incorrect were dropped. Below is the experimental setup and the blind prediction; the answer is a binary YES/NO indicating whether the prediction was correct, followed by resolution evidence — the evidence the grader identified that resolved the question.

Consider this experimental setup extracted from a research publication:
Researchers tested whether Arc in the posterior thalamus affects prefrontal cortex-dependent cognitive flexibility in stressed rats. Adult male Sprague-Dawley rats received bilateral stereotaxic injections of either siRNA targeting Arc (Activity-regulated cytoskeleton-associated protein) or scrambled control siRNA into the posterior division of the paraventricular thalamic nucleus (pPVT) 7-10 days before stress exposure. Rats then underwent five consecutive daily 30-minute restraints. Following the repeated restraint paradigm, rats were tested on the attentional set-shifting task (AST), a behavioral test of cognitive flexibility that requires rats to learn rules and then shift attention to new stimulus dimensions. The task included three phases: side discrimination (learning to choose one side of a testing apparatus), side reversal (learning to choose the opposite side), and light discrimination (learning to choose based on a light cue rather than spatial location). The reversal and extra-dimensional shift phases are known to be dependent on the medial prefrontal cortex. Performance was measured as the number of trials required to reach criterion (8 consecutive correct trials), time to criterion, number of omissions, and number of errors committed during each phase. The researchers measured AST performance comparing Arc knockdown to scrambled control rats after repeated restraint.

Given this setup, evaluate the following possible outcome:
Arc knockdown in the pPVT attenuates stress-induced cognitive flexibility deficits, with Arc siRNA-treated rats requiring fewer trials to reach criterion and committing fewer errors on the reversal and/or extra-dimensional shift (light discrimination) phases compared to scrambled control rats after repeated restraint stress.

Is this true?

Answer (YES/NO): NO